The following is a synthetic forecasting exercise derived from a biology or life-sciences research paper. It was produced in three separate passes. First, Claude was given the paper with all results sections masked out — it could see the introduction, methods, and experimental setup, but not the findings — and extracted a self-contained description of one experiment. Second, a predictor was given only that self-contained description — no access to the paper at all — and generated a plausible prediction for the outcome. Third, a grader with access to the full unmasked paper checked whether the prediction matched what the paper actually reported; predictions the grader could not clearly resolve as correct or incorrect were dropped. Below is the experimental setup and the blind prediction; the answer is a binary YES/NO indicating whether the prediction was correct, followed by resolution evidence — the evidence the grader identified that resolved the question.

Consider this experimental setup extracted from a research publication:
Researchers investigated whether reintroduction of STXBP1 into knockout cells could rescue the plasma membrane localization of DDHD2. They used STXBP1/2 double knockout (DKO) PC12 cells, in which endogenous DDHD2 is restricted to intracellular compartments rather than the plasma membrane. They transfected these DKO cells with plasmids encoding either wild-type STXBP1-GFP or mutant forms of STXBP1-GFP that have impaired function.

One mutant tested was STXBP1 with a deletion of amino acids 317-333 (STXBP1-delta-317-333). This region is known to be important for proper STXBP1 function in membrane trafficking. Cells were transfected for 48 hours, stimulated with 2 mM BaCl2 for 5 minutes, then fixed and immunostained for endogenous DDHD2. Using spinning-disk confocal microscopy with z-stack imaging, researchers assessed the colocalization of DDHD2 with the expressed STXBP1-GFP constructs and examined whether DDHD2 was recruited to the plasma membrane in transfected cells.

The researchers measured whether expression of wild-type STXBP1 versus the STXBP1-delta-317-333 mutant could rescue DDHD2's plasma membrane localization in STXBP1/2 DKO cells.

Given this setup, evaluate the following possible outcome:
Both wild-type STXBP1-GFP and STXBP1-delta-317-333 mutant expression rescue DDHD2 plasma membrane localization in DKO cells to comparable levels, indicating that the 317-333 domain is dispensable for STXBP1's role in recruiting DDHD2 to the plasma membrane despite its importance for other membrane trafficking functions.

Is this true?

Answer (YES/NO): YES